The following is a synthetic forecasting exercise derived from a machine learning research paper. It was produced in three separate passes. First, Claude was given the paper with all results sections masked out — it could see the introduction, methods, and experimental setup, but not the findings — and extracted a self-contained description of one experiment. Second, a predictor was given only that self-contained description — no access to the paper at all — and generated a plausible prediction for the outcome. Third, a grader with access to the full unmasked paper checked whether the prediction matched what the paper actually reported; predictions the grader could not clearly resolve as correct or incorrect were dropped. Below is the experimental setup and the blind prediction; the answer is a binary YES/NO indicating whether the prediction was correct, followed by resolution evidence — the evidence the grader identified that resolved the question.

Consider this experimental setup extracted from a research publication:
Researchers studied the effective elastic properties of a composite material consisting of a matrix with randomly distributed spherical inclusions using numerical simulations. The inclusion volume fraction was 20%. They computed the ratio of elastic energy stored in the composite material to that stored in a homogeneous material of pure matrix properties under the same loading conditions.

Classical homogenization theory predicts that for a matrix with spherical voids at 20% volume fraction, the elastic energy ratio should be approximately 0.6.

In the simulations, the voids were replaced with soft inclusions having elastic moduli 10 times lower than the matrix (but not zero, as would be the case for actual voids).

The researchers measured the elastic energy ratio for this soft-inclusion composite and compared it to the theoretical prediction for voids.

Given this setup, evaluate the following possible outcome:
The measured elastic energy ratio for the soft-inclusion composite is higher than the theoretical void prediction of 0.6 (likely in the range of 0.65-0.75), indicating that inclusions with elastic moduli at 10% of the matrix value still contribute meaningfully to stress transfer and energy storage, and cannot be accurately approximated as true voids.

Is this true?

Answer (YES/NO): YES